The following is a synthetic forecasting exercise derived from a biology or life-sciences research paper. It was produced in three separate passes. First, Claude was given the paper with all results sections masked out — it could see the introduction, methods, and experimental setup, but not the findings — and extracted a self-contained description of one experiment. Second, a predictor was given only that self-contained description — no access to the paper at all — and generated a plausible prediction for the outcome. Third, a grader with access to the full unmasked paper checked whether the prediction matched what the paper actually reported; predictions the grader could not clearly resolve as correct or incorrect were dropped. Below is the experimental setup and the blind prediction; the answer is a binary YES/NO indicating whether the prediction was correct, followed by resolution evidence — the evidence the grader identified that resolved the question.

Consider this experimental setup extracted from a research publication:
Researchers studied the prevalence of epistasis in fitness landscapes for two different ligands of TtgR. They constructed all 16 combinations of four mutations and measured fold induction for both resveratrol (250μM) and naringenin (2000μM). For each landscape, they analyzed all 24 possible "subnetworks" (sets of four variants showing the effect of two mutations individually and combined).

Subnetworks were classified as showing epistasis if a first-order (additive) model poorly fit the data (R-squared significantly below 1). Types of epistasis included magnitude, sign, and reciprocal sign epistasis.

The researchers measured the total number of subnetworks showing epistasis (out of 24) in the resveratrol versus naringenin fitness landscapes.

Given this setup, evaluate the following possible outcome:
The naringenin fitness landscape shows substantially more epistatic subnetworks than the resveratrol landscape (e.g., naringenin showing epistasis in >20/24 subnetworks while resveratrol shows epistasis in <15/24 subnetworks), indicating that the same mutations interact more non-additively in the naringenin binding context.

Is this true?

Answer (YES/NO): NO